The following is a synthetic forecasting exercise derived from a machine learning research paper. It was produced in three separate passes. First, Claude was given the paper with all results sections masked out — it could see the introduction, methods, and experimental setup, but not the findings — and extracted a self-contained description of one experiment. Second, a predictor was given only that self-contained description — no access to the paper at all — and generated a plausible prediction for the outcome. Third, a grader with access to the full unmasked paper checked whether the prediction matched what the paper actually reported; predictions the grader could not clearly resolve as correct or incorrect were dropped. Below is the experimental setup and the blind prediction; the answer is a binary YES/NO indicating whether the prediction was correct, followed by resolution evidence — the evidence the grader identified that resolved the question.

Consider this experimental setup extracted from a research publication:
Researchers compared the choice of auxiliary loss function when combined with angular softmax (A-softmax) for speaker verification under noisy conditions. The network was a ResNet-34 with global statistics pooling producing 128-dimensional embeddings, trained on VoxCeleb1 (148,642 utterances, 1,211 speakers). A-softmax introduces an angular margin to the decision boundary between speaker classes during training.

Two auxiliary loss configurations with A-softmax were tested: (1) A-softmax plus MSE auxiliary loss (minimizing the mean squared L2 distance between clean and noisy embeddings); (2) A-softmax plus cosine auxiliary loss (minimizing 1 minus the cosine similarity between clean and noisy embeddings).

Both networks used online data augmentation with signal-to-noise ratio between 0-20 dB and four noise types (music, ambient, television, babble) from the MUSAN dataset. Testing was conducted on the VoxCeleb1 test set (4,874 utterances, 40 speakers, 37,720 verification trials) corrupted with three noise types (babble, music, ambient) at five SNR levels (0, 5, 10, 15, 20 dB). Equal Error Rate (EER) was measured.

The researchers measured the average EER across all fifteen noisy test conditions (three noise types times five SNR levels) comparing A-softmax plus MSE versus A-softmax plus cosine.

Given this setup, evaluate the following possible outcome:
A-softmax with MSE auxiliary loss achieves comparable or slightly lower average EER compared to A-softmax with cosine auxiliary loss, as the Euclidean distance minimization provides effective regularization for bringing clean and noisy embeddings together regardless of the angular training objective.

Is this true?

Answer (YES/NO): YES